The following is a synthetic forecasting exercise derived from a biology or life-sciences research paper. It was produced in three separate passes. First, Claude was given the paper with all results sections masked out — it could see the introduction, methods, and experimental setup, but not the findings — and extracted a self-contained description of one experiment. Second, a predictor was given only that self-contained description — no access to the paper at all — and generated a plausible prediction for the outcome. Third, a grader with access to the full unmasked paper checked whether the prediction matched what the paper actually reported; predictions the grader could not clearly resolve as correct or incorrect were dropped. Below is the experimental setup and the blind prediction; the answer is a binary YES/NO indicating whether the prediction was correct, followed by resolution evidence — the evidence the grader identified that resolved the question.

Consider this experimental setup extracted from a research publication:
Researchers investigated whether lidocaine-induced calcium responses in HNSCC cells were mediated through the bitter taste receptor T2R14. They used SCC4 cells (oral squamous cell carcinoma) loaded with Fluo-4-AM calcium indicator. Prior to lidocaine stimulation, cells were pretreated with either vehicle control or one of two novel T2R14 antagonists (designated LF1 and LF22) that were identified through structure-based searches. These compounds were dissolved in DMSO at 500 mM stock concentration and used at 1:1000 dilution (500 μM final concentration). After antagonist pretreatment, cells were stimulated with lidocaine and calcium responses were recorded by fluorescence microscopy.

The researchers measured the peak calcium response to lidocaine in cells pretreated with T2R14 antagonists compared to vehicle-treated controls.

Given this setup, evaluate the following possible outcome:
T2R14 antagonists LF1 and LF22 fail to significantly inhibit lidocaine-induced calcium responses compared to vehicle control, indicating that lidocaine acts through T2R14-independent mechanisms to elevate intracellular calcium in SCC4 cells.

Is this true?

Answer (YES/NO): NO